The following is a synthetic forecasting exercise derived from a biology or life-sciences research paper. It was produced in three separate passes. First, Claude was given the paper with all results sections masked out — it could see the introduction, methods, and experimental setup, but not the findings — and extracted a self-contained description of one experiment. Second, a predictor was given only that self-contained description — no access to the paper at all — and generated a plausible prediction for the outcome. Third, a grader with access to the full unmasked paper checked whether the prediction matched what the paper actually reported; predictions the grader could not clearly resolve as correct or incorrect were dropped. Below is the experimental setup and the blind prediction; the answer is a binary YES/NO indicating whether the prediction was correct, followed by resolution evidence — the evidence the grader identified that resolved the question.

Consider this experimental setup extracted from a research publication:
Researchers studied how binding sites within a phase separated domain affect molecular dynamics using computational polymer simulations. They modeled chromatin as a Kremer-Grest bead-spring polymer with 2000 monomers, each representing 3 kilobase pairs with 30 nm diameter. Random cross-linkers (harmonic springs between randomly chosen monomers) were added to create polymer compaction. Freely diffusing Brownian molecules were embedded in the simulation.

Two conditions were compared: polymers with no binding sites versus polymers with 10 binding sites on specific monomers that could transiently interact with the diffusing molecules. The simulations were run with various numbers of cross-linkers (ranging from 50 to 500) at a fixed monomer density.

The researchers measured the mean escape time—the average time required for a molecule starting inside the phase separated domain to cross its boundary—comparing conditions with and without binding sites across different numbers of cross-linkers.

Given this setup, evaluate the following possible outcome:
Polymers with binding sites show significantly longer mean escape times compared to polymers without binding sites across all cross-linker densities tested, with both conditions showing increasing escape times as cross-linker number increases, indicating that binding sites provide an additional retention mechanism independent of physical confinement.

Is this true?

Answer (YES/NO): NO